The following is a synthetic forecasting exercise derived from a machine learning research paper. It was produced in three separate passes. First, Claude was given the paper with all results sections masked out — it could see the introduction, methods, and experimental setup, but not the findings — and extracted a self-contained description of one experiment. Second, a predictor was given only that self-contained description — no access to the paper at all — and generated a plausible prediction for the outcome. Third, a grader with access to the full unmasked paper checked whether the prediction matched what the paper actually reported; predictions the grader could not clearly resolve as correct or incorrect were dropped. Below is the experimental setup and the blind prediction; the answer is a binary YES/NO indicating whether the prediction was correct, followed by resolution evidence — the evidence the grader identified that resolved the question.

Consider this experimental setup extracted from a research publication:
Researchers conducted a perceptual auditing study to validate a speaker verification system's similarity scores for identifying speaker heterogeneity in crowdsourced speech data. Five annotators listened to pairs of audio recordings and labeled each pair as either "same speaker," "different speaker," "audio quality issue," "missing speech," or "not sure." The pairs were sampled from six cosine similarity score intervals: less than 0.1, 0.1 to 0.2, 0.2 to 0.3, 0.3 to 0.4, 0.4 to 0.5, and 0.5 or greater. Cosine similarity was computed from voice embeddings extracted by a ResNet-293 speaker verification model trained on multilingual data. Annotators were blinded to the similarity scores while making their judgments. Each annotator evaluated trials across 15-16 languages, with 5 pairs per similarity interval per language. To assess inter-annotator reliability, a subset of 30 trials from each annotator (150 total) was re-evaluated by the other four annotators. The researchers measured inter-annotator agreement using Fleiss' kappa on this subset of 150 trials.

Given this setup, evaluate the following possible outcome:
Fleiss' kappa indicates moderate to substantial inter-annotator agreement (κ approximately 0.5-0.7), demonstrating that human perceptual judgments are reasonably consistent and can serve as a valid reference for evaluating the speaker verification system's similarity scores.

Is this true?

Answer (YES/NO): NO